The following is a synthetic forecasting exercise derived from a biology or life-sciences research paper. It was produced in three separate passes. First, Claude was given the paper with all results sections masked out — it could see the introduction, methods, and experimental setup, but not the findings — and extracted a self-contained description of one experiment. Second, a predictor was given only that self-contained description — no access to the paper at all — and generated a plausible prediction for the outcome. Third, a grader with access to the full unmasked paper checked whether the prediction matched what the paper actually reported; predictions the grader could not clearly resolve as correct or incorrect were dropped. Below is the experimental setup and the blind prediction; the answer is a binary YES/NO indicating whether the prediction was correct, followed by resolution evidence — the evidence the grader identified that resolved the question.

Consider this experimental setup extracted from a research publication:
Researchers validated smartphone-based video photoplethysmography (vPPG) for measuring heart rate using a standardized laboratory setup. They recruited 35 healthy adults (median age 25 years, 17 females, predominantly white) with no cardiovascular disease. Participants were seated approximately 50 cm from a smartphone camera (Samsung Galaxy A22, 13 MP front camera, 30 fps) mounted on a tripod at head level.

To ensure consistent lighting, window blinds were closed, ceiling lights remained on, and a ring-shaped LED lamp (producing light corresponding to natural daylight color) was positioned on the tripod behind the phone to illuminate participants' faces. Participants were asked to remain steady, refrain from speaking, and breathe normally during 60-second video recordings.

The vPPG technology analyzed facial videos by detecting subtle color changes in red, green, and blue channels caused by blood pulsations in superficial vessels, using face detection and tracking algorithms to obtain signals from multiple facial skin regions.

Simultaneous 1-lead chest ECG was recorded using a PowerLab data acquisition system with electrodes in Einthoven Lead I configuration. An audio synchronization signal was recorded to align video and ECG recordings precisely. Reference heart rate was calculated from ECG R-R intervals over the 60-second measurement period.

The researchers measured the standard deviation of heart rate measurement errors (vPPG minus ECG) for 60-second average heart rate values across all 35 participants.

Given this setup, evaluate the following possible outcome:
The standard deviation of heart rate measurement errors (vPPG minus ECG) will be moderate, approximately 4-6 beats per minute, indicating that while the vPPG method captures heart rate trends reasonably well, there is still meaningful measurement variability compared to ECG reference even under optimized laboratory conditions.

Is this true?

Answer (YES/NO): NO